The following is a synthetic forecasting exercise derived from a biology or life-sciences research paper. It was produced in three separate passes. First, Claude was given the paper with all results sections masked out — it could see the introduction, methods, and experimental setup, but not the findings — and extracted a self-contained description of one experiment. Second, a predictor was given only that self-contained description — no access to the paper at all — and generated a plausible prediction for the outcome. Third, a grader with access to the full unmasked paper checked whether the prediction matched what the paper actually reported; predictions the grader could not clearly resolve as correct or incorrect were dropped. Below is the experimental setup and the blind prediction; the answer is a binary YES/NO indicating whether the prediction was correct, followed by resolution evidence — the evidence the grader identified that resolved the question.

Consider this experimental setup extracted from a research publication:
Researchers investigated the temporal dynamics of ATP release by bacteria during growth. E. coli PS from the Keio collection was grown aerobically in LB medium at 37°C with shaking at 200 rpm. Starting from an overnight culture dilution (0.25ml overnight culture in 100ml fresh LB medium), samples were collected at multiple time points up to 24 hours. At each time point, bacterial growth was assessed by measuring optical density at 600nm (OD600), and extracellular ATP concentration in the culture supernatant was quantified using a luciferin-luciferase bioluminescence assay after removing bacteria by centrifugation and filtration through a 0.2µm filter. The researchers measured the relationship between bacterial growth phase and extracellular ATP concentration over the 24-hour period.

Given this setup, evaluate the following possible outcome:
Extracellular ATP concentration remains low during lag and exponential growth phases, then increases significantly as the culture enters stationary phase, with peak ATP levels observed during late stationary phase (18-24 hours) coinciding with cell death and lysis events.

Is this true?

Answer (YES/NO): NO